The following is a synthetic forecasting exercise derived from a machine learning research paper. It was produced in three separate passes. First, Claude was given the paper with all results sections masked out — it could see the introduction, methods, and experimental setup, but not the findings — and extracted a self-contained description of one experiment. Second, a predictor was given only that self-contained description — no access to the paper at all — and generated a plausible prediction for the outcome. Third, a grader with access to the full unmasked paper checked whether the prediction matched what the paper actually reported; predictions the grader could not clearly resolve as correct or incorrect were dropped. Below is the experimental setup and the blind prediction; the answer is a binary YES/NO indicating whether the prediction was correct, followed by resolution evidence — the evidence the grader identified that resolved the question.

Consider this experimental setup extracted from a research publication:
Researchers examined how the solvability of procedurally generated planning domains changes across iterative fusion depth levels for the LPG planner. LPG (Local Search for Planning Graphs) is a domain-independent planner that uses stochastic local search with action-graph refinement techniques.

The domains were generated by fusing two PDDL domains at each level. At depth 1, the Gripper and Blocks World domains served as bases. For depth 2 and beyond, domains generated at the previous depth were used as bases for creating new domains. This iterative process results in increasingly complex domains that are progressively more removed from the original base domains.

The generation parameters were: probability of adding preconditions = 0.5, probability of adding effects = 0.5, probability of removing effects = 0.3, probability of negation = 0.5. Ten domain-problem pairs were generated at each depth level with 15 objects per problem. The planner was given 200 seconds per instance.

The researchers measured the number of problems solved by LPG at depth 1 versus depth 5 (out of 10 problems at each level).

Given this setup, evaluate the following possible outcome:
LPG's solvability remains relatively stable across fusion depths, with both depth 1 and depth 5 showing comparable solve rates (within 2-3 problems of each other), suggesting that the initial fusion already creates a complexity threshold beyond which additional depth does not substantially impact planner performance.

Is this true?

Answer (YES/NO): NO